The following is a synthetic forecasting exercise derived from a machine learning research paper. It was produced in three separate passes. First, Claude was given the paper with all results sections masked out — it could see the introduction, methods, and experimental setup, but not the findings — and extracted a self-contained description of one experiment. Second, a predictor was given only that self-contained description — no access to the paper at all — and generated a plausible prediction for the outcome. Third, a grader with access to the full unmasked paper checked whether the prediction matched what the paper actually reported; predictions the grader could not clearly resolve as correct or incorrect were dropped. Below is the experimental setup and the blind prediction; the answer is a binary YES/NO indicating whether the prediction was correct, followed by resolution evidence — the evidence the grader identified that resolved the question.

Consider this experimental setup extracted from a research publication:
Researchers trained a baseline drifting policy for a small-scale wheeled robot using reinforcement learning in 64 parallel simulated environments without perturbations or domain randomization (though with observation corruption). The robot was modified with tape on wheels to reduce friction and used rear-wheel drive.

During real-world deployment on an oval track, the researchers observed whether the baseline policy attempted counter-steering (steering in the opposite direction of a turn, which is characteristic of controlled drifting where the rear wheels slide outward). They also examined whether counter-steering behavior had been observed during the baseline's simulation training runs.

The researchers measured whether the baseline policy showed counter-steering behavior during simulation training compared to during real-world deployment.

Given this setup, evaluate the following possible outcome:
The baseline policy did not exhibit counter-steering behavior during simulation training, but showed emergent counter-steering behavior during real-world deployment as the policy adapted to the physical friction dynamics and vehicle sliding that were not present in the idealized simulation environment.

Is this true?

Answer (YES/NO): YES